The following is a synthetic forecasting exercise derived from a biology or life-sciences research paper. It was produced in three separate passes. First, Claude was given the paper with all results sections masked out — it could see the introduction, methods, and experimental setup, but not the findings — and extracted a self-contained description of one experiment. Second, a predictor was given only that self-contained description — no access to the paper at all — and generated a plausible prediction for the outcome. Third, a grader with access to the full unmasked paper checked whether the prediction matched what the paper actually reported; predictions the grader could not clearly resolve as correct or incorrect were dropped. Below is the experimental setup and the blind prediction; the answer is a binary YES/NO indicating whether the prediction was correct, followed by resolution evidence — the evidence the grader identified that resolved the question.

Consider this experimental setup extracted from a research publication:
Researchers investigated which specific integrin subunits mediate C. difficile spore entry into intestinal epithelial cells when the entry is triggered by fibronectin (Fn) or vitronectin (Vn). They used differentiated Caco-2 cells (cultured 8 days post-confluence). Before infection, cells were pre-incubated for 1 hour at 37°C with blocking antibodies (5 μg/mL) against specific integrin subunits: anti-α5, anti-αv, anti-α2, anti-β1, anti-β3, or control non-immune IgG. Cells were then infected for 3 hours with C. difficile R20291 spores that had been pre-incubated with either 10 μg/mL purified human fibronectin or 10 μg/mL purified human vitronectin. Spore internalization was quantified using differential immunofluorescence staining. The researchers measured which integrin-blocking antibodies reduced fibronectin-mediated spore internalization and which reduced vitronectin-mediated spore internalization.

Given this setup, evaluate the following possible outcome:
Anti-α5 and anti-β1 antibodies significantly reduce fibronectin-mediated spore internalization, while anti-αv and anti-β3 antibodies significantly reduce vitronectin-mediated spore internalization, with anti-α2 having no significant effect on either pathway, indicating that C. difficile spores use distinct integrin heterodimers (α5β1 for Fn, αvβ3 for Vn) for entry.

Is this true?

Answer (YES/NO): NO